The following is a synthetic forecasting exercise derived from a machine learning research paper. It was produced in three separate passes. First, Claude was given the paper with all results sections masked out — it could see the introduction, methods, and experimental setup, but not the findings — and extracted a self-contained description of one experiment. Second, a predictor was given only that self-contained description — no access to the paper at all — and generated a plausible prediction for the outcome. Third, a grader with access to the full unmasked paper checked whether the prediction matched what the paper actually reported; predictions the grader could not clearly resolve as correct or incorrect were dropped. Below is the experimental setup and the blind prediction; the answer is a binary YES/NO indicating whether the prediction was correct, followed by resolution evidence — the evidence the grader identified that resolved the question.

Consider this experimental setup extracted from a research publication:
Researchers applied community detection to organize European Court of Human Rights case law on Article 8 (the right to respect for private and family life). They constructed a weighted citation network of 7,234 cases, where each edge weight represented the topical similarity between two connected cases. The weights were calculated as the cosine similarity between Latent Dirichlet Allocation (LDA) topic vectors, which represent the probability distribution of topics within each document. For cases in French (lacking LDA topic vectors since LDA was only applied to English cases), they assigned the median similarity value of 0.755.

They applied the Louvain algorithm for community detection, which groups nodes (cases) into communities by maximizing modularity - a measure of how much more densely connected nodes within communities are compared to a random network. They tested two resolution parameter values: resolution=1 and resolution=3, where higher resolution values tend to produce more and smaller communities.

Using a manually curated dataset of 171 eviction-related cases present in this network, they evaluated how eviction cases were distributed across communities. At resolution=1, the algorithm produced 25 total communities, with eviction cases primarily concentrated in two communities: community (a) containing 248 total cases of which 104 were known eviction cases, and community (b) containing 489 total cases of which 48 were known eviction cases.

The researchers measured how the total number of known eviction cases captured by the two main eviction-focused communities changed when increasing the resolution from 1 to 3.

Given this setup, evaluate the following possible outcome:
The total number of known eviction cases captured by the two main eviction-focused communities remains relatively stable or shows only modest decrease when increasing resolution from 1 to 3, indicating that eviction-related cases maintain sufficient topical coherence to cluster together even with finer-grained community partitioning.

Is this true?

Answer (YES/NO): YES